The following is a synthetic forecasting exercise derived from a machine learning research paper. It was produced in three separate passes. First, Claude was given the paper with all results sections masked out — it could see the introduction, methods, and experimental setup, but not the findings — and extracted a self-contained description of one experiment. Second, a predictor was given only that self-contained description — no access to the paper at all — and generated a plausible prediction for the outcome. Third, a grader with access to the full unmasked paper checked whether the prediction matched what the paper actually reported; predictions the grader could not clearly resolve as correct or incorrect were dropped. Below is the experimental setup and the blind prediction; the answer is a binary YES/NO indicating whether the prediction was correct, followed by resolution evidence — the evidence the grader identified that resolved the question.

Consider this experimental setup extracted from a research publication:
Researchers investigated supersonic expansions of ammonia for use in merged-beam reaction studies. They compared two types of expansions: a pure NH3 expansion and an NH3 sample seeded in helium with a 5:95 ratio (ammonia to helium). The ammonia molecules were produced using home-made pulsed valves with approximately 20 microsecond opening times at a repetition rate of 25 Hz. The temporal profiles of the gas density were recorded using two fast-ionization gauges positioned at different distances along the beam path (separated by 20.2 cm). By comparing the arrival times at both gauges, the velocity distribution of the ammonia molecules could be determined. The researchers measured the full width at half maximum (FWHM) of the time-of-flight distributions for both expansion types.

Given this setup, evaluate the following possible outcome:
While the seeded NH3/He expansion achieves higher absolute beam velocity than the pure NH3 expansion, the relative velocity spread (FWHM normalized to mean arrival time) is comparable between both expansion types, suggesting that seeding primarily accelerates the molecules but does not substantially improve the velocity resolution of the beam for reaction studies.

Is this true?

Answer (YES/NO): NO